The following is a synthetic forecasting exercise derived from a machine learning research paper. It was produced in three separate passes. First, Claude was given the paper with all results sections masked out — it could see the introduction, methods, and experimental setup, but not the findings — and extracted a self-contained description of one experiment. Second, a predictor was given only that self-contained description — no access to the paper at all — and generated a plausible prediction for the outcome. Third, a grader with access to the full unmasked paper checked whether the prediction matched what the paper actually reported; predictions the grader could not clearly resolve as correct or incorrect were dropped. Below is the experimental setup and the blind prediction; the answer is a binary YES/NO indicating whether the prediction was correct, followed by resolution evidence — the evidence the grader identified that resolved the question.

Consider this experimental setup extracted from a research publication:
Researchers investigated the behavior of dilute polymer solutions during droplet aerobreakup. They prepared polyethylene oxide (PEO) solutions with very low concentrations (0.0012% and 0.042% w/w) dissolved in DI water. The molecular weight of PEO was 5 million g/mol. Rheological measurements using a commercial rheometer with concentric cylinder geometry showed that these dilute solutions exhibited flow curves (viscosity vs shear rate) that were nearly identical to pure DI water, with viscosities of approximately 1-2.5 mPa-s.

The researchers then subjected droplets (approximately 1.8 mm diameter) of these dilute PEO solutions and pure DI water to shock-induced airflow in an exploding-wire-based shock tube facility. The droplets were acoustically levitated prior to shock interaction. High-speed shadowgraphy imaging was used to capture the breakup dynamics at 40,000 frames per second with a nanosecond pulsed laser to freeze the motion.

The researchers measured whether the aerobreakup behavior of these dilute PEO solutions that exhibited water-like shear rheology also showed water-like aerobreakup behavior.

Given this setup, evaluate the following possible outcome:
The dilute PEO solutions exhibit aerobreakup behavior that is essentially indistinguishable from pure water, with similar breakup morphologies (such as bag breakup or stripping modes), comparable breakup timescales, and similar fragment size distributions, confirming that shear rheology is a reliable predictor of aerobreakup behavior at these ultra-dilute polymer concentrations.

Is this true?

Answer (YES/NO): NO